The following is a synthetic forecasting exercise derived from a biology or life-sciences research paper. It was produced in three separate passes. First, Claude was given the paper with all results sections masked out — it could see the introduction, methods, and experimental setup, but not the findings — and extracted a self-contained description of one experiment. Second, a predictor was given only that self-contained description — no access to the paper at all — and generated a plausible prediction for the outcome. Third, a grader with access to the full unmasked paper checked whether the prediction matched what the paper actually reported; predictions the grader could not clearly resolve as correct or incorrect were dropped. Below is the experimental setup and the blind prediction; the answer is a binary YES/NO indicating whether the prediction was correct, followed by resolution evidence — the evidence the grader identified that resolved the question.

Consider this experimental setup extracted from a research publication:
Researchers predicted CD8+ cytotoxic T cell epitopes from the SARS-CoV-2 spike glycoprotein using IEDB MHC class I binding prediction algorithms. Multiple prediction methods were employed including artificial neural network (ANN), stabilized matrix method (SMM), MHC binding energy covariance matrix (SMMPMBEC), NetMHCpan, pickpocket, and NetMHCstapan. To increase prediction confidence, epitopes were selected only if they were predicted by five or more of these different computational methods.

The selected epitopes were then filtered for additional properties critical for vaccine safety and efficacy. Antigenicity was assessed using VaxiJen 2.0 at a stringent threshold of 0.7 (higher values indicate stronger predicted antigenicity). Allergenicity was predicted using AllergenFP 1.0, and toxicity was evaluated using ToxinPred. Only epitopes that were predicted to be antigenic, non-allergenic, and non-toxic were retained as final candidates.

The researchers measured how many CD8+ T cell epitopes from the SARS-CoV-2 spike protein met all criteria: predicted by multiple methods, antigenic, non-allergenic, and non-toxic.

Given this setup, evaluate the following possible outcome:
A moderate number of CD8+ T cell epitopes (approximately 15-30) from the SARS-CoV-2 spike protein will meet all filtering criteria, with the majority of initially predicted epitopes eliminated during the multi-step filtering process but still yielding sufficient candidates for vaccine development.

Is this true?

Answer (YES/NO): NO